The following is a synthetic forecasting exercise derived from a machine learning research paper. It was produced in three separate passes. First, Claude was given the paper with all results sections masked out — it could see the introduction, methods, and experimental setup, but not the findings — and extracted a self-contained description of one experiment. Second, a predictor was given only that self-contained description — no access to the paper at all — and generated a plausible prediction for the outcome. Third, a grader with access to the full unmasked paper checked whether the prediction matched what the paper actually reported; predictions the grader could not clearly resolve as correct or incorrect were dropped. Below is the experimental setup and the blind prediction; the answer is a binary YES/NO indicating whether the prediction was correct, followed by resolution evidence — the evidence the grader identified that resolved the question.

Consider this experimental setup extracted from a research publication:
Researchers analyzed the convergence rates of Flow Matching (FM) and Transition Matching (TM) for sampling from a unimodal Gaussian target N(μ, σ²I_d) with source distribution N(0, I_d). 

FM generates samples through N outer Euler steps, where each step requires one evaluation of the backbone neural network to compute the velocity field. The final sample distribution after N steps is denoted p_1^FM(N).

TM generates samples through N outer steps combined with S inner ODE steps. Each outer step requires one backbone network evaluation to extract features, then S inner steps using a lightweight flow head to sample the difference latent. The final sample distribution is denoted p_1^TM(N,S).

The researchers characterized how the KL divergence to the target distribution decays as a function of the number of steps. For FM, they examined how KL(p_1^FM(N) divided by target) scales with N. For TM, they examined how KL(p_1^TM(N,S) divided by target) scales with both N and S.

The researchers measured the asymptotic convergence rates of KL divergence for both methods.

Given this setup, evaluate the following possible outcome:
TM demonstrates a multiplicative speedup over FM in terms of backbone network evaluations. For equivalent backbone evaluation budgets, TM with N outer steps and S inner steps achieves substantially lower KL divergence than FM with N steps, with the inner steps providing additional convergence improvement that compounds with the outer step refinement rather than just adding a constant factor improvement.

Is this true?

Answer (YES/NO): YES